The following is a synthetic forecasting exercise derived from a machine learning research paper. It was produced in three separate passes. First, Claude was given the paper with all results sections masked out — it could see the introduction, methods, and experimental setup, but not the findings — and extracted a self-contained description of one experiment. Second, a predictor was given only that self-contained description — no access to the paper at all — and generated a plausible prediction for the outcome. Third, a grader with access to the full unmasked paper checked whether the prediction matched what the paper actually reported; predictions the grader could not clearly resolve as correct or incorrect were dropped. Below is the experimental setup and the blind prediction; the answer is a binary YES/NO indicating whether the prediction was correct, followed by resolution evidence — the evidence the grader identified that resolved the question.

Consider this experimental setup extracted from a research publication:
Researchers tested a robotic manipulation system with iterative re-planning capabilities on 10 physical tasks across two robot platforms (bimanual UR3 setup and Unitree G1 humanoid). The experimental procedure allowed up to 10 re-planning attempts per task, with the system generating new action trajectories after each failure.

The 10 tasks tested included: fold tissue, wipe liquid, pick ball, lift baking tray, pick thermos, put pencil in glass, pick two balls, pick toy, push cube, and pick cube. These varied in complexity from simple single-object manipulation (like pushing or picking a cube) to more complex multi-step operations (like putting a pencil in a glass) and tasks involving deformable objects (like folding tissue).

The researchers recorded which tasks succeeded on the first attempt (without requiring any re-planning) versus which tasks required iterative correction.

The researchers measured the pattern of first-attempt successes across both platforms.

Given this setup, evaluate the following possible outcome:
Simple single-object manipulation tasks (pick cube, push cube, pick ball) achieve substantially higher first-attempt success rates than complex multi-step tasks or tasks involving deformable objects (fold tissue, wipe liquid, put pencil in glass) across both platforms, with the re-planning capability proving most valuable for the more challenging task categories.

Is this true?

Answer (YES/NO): NO